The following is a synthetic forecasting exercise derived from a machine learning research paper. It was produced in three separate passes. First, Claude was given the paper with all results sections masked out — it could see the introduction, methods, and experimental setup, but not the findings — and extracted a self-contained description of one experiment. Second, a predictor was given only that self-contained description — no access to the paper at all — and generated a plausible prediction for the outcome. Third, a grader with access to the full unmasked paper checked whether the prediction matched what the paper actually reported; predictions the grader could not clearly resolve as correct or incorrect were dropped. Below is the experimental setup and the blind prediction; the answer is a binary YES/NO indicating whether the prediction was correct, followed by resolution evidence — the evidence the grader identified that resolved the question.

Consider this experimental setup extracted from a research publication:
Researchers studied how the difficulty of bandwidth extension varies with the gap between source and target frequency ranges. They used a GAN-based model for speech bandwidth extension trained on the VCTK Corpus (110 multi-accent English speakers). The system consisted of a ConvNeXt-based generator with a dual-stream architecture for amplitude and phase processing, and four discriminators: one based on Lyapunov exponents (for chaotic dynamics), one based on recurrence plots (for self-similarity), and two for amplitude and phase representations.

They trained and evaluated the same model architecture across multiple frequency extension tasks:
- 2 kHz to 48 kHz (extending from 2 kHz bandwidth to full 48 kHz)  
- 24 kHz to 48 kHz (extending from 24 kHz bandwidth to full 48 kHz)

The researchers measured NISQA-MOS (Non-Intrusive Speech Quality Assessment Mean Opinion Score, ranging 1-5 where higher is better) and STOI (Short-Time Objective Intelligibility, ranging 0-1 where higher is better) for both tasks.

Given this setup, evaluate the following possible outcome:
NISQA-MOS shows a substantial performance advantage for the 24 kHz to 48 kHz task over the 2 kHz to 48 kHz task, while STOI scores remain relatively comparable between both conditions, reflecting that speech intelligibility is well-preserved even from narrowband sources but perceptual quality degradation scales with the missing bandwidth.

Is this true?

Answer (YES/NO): NO